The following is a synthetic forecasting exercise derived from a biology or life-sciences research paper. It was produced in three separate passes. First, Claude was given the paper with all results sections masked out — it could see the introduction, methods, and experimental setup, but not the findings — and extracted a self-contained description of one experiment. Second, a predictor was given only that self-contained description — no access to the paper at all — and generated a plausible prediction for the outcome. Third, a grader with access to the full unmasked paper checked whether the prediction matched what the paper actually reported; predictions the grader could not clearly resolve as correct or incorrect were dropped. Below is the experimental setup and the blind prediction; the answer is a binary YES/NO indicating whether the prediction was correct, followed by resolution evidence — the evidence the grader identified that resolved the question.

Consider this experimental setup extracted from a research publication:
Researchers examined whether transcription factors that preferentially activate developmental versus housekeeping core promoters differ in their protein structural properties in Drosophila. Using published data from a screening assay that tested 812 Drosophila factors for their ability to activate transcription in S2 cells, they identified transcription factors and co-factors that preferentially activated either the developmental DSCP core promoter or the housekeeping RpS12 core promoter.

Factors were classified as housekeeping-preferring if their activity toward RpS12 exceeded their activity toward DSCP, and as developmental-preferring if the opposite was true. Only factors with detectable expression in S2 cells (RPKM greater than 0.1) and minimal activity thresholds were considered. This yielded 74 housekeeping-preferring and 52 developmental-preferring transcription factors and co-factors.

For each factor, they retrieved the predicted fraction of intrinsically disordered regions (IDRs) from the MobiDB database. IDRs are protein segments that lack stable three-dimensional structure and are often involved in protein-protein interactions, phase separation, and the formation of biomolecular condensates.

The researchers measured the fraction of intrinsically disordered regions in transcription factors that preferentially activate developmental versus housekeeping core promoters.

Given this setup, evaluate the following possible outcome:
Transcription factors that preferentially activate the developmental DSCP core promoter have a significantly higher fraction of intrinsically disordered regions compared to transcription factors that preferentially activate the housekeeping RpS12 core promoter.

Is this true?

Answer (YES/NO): YES